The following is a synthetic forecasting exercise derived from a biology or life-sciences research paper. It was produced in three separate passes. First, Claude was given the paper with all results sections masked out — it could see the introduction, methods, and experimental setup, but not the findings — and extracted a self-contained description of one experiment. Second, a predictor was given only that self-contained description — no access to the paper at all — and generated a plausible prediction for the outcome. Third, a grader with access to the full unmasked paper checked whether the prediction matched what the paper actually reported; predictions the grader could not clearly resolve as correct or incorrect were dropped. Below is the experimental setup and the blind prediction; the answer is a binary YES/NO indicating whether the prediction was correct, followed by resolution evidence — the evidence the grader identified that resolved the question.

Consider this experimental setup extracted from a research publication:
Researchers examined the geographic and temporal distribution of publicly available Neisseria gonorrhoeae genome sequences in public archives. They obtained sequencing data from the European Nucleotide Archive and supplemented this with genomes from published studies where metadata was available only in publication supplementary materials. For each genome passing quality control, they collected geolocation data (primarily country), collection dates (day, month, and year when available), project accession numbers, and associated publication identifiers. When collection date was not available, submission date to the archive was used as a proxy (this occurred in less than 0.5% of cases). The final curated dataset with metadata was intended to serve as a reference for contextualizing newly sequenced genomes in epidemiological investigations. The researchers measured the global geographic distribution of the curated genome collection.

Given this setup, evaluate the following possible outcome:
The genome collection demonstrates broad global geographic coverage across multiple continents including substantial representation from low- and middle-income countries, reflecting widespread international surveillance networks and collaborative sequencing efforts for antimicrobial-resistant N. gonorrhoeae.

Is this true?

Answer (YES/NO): NO